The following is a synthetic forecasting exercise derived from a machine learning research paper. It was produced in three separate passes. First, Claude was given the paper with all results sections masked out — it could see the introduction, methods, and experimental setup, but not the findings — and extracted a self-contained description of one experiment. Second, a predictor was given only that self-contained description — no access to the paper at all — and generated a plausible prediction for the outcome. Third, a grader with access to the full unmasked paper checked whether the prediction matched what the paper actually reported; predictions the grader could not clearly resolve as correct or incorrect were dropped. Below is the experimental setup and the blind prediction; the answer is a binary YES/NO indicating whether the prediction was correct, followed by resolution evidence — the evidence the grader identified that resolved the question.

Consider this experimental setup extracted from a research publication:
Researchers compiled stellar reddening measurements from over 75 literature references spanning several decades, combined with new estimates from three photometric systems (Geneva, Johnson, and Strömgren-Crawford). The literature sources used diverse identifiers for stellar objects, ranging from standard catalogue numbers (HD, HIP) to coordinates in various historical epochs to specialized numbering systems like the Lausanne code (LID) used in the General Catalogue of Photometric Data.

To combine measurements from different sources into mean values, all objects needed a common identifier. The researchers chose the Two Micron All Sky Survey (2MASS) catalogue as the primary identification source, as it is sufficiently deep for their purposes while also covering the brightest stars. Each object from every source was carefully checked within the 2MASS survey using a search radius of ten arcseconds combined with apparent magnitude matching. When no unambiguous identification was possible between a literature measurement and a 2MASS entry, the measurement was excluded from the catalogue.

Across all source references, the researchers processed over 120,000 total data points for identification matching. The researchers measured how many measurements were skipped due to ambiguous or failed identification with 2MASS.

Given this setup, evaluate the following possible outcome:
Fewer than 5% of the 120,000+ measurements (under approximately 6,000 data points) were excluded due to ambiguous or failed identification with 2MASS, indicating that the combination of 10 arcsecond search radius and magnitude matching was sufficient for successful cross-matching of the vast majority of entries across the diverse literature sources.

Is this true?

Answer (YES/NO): YES